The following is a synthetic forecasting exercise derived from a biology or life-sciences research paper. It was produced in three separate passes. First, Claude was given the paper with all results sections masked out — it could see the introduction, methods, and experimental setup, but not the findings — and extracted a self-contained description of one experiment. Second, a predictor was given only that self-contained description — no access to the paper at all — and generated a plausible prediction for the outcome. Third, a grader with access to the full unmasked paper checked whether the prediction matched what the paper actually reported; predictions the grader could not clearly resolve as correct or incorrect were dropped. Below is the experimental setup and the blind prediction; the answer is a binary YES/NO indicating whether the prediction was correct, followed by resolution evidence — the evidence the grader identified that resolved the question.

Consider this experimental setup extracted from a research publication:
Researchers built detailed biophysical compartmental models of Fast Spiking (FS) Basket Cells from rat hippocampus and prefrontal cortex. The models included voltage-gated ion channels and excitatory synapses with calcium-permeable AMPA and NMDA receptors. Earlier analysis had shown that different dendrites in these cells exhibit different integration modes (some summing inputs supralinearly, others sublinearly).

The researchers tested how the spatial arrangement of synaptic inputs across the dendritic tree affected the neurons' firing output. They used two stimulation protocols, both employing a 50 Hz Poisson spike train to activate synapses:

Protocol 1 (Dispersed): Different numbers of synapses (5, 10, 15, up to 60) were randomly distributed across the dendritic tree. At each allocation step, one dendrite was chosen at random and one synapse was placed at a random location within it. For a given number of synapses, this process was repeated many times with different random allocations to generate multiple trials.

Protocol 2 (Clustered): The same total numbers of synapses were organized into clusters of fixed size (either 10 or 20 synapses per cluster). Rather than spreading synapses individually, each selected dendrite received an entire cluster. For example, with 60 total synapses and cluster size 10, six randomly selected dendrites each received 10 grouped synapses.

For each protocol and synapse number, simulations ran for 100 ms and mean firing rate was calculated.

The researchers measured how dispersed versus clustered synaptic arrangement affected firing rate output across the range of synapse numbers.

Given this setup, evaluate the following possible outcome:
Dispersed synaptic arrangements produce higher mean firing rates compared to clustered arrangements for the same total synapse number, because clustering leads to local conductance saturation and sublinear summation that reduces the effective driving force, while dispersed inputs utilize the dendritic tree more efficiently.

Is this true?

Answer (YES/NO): YES